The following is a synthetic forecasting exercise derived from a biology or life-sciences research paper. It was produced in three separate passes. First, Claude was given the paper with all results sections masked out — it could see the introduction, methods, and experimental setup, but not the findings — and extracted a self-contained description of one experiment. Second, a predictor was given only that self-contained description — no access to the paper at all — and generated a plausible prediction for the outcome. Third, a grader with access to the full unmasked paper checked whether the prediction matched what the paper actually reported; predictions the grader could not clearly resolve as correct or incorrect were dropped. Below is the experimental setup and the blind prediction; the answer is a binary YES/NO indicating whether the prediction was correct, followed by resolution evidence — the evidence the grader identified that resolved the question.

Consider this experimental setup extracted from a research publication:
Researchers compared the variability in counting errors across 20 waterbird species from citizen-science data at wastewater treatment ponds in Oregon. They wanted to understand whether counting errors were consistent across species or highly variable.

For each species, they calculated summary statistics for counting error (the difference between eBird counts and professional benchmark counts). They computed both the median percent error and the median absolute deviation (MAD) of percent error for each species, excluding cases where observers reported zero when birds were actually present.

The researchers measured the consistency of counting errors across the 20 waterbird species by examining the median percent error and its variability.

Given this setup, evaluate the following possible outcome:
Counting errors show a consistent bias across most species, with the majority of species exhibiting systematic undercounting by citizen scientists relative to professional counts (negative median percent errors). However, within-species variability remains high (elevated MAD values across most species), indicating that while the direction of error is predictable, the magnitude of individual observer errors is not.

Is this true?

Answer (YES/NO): YES